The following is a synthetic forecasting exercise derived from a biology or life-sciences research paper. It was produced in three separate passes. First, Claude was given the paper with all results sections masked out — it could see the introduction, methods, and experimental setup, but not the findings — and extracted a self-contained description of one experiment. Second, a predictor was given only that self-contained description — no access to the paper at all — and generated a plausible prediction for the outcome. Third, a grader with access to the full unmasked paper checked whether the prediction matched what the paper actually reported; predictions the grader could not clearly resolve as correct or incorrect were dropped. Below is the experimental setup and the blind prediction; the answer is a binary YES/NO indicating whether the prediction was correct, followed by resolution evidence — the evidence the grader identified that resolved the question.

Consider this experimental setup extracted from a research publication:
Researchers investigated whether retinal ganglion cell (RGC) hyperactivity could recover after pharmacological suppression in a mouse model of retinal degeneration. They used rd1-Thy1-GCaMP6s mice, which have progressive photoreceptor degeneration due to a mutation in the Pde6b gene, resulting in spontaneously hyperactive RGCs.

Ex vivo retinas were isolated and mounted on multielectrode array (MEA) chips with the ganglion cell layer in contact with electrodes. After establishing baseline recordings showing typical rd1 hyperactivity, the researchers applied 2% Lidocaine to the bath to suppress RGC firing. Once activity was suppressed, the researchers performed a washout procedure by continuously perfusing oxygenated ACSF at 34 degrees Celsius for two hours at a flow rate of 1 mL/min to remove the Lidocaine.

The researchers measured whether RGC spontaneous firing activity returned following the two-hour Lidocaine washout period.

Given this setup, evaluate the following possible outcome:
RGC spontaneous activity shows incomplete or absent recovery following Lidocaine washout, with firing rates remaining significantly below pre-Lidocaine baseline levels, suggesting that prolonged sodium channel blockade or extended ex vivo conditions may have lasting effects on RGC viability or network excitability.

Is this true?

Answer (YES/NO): NO